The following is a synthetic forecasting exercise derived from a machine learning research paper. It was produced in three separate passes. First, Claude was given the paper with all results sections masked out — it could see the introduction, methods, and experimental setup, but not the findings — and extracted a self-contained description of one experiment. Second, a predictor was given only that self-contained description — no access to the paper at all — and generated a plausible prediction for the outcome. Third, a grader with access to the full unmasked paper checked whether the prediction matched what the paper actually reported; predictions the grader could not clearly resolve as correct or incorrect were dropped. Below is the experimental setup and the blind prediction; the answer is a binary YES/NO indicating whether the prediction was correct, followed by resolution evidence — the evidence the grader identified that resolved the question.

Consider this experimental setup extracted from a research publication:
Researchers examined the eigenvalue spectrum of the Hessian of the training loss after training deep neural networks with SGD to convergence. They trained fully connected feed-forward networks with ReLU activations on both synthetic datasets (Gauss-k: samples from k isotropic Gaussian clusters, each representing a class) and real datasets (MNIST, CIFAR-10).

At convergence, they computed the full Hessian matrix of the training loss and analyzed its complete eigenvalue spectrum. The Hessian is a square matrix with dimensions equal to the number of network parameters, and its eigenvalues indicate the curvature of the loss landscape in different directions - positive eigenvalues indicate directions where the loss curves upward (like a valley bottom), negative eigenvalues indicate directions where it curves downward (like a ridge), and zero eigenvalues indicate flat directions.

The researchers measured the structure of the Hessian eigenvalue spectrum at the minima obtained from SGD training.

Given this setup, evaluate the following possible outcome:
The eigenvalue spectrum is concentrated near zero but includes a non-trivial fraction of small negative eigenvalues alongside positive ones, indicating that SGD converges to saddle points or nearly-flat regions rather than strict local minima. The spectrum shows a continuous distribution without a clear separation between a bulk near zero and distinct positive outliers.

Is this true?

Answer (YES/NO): NO